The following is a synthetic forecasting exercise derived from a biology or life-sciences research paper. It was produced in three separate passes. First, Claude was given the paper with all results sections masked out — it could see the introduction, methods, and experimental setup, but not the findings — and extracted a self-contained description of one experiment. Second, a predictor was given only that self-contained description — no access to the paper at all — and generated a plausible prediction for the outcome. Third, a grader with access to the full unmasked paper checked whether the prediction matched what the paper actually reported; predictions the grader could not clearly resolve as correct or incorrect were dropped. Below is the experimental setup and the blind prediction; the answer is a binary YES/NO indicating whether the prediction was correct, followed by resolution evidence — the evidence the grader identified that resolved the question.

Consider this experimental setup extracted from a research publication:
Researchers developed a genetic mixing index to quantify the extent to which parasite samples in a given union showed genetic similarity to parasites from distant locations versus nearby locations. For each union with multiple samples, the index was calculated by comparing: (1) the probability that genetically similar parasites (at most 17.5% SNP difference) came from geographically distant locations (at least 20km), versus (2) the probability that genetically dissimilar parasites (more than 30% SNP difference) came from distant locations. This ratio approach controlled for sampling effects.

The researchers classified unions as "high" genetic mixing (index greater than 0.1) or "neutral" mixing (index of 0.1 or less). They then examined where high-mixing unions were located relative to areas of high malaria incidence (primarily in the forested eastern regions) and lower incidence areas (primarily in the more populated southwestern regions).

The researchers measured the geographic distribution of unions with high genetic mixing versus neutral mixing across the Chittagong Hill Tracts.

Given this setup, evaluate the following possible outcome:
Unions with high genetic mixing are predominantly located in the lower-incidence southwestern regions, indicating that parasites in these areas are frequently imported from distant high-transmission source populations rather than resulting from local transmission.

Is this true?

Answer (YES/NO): YES